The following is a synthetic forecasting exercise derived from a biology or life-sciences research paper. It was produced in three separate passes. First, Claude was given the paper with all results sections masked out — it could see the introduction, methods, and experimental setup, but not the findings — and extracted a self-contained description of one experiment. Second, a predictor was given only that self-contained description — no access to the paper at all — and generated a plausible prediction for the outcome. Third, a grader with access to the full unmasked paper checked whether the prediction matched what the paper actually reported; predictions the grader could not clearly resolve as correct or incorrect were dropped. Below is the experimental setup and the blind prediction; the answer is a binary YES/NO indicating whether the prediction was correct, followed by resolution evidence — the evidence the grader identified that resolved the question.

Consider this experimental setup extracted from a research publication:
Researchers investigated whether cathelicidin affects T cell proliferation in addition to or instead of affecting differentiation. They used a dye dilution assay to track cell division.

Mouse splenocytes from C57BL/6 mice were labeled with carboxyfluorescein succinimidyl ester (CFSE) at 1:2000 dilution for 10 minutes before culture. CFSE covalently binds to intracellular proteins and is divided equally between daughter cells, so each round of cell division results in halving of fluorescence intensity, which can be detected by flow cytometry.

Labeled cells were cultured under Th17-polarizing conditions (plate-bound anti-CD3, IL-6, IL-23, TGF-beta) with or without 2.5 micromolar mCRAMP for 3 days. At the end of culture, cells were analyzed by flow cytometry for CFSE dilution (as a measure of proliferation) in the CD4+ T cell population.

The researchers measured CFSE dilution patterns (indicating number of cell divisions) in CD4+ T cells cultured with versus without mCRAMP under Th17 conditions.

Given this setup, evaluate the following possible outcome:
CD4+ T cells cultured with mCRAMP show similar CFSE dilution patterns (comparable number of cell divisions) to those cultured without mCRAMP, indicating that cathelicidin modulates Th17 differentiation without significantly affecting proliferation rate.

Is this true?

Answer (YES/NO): YES